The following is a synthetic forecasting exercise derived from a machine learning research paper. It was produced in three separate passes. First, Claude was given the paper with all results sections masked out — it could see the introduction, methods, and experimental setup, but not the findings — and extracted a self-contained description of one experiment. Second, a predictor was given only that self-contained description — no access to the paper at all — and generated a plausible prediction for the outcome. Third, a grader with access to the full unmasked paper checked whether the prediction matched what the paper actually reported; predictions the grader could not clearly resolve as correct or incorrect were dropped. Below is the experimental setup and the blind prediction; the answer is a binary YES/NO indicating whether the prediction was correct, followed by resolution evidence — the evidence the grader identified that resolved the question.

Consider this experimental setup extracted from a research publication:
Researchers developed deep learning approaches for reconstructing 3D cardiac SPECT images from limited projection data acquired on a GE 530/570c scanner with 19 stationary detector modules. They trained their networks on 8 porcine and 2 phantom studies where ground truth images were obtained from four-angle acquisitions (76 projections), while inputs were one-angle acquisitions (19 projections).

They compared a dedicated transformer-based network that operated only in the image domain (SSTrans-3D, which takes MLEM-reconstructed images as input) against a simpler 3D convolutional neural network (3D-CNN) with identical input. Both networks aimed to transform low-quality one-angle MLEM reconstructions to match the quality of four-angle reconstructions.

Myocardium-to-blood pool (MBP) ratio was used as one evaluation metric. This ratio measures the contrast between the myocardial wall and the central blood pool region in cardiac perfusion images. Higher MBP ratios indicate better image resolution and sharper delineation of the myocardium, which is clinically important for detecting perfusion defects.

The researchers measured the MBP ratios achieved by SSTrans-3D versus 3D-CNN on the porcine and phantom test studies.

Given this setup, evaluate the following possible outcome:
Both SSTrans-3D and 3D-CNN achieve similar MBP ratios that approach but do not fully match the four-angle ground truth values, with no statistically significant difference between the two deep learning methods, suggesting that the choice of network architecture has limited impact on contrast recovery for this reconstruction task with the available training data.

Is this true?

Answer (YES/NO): NO